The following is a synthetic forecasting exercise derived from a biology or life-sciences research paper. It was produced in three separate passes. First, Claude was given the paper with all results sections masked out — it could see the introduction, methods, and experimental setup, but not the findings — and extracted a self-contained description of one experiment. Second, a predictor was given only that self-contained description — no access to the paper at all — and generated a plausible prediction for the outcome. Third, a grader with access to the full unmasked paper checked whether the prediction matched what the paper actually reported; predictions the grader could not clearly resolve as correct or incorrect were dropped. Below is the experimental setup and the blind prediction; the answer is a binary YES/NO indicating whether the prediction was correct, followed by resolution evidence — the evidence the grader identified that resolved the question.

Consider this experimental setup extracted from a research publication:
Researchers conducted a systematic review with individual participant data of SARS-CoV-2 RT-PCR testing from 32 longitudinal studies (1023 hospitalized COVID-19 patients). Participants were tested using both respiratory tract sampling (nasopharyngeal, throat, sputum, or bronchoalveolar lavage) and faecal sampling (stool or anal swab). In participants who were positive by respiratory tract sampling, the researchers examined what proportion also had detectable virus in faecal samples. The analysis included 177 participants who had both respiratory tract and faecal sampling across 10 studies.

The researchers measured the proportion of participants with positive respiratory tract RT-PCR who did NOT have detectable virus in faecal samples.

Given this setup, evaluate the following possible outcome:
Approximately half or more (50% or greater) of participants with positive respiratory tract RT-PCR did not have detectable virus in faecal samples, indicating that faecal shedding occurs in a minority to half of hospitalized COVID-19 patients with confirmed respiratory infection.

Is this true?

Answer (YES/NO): NO